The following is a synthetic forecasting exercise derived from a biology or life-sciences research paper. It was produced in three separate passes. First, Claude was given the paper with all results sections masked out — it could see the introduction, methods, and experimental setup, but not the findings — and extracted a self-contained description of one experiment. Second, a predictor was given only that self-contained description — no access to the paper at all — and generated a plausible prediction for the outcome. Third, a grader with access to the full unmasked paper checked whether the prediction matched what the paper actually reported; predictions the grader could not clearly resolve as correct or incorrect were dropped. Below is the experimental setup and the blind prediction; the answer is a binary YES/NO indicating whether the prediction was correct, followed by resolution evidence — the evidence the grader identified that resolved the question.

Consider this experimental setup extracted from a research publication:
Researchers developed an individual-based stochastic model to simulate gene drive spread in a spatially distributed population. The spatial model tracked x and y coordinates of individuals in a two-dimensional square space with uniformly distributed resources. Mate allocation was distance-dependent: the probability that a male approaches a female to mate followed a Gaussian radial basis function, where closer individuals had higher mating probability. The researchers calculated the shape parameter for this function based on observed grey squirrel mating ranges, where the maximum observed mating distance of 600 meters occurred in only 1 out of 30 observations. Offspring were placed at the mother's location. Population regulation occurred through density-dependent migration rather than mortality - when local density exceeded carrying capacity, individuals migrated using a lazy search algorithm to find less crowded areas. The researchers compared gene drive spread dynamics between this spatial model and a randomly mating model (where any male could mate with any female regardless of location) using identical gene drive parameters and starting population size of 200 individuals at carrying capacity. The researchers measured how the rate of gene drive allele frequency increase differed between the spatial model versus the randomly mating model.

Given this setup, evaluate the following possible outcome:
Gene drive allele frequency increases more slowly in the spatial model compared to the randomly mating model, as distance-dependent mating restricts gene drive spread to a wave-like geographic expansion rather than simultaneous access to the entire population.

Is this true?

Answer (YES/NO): YES